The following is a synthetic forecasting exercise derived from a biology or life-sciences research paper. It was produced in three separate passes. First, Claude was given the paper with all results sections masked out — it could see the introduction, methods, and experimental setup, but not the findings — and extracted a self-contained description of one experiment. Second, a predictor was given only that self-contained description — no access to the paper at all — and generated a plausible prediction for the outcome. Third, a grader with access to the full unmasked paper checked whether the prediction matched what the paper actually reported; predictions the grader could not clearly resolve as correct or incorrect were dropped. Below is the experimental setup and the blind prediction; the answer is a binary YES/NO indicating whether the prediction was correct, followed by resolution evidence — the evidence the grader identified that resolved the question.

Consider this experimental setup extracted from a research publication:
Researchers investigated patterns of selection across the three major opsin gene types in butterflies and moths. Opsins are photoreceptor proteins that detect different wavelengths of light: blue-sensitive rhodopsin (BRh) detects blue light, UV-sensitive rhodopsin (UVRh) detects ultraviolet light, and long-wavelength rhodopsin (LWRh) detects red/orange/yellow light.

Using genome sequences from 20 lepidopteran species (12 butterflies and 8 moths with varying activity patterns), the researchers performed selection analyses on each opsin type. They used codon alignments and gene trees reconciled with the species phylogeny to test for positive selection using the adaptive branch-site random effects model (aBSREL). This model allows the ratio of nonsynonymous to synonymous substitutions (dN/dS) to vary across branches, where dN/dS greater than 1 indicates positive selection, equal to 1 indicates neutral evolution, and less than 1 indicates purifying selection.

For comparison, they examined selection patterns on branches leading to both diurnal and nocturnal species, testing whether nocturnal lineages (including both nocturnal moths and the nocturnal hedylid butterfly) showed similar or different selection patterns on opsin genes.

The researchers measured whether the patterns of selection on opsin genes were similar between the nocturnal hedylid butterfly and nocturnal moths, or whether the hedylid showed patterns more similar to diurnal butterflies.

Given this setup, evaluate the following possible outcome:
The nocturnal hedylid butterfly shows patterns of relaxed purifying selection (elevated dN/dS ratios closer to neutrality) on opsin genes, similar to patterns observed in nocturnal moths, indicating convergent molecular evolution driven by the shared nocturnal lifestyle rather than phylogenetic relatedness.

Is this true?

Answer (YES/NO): NO